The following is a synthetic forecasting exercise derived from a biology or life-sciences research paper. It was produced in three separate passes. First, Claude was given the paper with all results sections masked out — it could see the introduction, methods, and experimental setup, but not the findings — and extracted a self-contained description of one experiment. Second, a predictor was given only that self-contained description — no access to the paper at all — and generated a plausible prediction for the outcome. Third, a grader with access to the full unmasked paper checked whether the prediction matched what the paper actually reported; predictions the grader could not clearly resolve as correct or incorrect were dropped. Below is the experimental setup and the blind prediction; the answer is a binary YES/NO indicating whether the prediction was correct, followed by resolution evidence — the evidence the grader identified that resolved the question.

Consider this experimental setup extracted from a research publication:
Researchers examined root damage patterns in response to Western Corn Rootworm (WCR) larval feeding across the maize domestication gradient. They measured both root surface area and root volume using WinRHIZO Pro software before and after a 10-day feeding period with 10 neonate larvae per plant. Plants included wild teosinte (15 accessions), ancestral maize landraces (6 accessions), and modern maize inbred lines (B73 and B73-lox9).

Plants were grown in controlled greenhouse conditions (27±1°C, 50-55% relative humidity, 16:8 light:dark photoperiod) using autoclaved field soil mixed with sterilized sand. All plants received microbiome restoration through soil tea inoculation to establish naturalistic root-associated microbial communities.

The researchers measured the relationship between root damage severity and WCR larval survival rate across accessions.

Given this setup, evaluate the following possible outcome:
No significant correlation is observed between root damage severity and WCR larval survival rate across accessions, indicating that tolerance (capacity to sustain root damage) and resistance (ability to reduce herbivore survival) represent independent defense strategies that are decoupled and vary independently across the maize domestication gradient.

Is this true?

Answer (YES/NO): NO